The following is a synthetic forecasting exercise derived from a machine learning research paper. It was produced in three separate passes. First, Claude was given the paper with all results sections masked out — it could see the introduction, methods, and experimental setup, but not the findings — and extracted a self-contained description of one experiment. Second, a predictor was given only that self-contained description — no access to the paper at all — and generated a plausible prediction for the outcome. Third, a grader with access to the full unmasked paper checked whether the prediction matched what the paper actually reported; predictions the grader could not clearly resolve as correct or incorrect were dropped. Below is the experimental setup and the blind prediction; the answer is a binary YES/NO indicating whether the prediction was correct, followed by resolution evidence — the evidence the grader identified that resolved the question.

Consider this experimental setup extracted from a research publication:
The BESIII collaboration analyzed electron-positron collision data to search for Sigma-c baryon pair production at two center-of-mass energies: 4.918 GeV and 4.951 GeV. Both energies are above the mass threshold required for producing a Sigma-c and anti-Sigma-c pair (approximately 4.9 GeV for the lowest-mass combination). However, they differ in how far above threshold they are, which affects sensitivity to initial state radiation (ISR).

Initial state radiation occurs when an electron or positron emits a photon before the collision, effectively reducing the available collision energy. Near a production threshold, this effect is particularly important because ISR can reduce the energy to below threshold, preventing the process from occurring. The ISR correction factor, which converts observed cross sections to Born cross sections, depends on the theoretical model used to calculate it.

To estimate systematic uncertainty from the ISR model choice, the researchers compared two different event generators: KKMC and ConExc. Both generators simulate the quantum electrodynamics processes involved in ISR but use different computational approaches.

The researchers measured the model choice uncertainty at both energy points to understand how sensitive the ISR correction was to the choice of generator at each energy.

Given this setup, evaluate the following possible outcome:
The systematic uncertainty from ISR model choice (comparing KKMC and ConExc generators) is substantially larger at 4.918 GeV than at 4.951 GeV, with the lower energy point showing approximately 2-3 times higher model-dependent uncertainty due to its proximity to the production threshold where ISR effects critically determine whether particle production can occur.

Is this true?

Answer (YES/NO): NO